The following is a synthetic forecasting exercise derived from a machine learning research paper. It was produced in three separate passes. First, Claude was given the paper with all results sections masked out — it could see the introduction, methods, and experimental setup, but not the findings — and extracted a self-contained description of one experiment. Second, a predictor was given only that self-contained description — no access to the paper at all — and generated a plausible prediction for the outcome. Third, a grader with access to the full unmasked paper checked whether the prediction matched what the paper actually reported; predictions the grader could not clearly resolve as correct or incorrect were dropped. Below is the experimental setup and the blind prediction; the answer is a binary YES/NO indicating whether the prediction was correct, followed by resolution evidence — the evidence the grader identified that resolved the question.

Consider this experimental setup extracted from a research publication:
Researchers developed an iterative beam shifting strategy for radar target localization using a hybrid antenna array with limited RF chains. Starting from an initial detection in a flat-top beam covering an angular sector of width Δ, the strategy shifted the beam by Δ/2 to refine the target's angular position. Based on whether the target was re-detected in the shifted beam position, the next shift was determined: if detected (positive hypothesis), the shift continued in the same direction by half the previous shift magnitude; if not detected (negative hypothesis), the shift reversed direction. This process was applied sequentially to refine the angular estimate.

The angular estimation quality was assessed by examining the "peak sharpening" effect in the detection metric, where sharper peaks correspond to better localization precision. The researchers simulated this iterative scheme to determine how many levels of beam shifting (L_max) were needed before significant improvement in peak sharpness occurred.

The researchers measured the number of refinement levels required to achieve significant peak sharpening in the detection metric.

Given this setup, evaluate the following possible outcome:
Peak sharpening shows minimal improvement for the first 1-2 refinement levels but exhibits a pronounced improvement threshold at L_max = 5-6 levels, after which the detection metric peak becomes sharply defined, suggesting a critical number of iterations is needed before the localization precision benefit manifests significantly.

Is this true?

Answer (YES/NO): NO